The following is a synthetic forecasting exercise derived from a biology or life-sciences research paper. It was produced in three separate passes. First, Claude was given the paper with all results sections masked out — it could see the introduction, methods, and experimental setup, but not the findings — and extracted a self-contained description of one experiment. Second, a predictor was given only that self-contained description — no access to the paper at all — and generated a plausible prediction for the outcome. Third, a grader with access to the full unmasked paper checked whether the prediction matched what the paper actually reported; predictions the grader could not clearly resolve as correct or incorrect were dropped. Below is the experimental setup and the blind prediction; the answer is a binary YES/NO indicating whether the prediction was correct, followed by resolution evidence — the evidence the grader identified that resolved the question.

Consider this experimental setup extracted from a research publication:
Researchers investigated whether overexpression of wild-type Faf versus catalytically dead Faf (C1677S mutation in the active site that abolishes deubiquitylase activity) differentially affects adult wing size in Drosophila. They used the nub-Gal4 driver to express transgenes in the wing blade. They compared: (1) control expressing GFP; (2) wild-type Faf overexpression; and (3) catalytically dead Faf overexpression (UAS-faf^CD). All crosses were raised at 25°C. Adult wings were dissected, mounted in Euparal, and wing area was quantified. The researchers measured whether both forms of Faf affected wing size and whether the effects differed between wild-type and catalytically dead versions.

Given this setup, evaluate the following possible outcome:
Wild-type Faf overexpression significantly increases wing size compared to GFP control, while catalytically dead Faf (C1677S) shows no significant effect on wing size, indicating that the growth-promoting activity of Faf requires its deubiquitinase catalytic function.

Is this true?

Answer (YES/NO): NO